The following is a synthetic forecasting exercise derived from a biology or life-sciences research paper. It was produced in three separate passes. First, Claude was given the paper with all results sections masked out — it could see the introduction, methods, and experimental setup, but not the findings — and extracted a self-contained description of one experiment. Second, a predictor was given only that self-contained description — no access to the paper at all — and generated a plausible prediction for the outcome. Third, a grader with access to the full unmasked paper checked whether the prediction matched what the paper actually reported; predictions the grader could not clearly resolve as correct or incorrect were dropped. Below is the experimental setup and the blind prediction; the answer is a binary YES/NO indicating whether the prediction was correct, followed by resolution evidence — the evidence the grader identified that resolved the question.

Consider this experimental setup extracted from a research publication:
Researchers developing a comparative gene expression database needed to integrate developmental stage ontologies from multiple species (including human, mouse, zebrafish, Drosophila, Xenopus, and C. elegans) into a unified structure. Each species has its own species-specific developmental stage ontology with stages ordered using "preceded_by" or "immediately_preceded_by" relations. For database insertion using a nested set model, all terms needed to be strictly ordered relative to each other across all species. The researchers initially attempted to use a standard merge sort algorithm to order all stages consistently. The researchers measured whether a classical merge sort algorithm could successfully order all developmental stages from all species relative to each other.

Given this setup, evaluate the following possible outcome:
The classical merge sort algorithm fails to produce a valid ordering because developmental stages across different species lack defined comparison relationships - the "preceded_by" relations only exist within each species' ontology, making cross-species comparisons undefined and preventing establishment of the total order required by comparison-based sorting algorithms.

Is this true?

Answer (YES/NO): YES